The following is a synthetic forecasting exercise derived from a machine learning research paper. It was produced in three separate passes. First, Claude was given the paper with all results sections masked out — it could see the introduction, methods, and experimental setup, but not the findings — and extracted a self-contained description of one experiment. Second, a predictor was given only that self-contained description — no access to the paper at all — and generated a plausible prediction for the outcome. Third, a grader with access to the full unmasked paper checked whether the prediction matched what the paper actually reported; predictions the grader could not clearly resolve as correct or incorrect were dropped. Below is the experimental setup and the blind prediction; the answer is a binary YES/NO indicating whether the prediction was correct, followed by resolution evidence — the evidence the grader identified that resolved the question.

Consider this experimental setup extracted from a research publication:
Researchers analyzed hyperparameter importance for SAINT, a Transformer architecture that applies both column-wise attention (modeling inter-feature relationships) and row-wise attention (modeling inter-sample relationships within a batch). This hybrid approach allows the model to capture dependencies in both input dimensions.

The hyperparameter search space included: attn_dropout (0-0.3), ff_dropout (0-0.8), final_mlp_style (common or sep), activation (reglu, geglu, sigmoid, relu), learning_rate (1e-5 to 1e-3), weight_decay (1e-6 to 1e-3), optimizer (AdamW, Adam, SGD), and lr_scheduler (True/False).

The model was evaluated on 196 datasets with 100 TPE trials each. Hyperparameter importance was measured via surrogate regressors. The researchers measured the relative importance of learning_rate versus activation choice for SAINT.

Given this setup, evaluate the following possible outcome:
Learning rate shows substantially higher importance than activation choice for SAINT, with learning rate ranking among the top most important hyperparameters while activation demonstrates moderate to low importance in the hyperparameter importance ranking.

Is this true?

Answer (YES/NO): YES